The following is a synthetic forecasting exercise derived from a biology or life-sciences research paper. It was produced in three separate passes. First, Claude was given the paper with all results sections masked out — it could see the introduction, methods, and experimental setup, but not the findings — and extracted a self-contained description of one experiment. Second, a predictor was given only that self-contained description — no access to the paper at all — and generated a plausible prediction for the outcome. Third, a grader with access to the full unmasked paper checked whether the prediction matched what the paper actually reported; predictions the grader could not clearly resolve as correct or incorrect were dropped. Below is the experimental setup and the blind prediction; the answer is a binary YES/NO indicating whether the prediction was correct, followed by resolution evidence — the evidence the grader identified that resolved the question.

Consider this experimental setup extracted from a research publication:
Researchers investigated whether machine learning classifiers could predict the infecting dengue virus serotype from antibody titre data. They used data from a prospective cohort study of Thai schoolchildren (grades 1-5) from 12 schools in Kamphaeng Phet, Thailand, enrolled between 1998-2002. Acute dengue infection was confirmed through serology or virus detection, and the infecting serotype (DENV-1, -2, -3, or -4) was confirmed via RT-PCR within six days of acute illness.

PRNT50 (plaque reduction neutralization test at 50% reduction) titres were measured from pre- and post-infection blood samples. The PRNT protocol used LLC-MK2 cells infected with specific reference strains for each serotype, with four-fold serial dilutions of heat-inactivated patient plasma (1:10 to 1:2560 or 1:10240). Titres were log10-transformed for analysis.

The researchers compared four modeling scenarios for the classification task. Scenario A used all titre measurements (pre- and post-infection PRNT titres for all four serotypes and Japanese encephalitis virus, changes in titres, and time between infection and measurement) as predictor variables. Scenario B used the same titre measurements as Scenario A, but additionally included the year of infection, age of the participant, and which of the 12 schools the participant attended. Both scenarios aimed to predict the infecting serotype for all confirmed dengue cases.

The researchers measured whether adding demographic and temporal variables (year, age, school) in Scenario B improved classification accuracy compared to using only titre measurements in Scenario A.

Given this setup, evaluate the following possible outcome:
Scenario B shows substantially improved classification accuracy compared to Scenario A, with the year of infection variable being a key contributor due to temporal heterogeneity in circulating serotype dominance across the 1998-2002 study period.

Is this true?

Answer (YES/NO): NO